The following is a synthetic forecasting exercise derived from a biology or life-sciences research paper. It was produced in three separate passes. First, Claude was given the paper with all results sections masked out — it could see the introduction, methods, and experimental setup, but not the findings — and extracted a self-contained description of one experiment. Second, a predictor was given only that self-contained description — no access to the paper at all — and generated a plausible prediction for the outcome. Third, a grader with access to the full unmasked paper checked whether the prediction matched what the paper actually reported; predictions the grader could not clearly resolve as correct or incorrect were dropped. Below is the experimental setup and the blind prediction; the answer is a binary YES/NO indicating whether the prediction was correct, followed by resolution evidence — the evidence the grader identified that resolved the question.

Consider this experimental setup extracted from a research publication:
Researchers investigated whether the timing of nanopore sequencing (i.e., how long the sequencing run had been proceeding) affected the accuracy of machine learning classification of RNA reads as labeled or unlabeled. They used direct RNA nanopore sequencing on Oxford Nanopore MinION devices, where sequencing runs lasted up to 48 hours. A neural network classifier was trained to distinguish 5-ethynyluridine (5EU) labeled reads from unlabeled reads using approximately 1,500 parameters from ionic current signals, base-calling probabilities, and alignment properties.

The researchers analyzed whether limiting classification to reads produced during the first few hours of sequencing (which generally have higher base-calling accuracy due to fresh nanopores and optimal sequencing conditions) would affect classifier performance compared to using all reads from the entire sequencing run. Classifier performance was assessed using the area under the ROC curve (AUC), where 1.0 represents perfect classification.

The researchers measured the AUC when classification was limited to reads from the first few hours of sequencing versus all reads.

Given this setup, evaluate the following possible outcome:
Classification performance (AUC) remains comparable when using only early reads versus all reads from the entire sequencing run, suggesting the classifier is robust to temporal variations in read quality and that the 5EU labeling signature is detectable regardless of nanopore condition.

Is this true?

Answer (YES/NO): NO